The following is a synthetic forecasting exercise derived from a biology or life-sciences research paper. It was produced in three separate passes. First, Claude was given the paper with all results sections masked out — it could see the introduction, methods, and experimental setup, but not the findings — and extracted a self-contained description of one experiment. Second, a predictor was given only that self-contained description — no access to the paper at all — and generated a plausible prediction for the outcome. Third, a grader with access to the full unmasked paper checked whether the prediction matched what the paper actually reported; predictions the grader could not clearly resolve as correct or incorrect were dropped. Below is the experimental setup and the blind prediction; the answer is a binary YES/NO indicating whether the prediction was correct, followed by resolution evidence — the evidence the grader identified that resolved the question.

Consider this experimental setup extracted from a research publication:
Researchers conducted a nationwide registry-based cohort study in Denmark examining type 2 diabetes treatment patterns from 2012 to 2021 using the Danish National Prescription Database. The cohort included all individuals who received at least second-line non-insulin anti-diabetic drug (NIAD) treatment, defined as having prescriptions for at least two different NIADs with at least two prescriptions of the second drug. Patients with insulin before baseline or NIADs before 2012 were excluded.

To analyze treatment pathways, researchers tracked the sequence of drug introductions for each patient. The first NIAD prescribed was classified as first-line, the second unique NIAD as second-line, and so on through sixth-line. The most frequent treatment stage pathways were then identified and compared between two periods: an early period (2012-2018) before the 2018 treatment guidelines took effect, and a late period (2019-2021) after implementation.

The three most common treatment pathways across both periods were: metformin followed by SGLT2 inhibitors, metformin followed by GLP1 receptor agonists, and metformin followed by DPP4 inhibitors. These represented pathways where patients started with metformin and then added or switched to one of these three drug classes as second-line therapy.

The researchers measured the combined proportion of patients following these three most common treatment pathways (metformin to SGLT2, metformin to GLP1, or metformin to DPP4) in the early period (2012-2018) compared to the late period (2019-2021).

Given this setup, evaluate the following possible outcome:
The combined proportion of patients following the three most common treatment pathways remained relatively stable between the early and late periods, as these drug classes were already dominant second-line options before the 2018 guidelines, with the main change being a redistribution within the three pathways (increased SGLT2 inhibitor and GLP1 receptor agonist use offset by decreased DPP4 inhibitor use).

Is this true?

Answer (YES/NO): NO